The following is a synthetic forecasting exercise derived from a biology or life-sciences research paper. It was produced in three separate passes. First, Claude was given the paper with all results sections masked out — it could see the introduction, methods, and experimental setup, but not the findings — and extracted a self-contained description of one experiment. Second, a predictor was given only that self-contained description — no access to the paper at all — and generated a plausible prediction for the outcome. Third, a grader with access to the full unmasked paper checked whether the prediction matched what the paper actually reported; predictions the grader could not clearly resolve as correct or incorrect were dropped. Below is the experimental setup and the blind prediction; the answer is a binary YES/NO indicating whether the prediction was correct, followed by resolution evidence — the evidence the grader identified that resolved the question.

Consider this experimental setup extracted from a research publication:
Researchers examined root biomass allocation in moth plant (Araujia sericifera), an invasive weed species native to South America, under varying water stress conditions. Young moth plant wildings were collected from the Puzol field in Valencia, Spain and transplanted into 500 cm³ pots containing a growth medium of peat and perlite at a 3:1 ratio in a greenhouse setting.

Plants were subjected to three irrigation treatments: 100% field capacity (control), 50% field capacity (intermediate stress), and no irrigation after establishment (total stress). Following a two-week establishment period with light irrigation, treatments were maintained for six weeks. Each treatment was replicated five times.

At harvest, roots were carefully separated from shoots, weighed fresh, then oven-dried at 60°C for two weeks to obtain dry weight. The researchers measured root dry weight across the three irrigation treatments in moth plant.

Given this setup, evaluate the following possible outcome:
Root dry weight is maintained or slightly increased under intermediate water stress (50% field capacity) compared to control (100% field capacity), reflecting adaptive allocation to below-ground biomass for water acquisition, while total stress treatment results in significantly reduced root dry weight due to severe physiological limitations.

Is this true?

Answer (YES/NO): NO